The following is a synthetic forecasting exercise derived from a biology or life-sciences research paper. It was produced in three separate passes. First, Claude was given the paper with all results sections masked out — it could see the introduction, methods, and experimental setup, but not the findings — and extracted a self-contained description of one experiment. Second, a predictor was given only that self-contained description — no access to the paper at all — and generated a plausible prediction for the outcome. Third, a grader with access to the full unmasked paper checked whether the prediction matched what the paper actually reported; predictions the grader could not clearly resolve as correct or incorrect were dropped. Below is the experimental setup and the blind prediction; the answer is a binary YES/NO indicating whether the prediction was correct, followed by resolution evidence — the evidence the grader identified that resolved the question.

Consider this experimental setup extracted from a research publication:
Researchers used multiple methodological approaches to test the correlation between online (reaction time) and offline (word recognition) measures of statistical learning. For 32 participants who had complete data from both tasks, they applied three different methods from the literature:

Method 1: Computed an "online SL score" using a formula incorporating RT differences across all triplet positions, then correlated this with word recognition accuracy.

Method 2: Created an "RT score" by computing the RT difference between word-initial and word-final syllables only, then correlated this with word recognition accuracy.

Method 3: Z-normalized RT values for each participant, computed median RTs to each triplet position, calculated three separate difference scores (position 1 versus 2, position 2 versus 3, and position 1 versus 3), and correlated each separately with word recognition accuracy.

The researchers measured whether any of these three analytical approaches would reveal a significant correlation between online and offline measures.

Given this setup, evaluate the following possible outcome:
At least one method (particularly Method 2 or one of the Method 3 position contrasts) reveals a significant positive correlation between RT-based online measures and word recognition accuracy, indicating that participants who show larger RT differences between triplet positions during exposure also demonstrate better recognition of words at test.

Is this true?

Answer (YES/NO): NO